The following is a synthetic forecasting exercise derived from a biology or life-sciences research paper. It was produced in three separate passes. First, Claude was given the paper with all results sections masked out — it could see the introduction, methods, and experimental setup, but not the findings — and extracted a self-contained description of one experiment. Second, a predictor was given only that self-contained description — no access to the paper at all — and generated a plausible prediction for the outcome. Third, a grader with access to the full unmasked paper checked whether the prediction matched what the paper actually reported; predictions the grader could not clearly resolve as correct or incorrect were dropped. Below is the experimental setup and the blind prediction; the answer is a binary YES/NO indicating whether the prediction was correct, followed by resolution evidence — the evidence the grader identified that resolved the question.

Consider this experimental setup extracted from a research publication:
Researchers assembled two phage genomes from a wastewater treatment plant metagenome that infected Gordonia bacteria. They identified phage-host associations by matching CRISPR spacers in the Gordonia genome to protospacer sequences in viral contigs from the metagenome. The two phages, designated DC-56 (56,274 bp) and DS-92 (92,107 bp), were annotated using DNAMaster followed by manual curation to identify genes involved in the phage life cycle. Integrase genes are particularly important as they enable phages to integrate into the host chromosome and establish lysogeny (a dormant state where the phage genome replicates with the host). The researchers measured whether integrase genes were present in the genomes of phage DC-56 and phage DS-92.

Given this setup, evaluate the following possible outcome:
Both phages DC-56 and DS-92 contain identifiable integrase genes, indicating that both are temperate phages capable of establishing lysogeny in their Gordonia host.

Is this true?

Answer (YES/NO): NO